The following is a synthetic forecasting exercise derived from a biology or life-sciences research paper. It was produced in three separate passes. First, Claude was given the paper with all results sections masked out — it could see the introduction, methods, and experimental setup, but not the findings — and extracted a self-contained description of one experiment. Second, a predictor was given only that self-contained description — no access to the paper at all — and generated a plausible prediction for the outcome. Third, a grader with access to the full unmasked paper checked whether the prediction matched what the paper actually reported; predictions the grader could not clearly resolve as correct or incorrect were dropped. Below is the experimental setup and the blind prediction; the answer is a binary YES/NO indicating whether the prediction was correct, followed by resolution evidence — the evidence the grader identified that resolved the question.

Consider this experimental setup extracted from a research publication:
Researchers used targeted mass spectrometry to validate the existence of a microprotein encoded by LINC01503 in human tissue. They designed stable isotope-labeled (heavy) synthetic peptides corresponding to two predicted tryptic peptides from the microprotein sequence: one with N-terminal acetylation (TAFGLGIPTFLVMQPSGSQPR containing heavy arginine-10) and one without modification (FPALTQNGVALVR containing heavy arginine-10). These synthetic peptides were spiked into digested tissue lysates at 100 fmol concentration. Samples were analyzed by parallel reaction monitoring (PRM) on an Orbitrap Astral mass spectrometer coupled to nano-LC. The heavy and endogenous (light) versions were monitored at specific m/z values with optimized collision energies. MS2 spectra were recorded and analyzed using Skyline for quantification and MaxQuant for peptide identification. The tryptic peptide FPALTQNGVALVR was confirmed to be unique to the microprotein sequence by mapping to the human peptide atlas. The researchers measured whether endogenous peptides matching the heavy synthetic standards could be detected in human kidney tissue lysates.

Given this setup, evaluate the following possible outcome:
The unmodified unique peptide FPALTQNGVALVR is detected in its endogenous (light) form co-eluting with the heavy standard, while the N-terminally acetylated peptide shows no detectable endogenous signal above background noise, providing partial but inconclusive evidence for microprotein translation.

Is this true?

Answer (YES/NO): NO